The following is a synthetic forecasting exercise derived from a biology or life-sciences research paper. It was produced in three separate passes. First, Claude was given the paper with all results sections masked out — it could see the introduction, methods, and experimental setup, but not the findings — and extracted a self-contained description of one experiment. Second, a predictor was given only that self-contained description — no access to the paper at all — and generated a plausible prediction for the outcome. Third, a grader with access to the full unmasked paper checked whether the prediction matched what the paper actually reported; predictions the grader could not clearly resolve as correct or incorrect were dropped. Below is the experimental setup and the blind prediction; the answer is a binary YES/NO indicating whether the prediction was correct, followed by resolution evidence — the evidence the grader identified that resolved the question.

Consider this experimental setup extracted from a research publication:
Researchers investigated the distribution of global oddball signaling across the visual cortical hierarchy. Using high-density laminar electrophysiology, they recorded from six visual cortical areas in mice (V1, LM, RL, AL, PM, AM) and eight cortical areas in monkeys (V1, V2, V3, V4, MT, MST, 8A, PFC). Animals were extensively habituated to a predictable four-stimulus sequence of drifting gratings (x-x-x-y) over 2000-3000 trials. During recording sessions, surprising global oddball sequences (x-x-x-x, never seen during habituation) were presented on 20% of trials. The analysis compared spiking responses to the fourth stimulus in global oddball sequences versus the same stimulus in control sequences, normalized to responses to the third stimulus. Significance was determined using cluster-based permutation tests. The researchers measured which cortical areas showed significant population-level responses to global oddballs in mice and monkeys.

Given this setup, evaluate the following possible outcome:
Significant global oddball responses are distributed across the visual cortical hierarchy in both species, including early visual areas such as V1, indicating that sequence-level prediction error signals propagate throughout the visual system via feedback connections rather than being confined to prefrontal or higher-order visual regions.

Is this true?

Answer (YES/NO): NO